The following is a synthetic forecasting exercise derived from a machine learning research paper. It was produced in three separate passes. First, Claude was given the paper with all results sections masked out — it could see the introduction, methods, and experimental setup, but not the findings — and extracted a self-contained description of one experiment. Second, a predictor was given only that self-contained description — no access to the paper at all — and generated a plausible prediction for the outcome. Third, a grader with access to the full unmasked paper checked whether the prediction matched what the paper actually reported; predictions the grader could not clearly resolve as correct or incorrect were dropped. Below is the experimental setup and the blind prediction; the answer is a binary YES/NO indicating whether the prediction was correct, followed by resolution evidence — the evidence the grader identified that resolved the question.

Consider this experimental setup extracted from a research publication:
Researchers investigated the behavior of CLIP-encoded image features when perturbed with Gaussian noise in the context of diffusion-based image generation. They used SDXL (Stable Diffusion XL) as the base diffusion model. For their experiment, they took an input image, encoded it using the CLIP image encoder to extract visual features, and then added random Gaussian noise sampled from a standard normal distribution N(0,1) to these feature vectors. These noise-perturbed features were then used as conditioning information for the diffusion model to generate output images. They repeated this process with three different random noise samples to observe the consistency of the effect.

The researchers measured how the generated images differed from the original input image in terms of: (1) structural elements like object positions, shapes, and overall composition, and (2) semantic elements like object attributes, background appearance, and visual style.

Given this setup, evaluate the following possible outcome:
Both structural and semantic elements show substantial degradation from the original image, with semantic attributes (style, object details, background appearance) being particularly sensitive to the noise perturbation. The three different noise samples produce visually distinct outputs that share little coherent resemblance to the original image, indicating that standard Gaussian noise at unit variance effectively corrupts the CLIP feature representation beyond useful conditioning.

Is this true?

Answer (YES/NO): NO